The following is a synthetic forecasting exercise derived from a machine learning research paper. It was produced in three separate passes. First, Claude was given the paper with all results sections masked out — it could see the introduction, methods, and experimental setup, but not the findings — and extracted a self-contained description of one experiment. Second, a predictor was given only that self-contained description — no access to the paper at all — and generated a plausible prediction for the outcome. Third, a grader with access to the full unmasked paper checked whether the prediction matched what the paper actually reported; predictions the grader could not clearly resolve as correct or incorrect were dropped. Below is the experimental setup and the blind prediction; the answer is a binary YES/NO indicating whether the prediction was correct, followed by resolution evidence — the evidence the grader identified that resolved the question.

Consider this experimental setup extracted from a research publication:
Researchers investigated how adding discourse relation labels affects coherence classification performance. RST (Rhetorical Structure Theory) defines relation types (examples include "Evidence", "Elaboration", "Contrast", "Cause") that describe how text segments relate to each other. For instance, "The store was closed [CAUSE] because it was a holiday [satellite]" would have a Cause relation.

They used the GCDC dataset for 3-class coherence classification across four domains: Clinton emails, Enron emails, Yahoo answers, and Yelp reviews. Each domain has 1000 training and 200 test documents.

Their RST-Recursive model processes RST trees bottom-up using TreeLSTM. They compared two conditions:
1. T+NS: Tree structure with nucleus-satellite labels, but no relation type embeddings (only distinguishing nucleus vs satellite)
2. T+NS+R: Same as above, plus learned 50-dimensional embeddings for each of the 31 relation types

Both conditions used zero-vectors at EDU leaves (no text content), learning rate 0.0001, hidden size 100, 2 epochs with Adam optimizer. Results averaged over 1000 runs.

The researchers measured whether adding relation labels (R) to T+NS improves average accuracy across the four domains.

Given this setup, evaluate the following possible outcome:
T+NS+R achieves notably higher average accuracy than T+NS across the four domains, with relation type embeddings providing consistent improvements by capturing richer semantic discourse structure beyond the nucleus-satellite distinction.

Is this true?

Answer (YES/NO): NO